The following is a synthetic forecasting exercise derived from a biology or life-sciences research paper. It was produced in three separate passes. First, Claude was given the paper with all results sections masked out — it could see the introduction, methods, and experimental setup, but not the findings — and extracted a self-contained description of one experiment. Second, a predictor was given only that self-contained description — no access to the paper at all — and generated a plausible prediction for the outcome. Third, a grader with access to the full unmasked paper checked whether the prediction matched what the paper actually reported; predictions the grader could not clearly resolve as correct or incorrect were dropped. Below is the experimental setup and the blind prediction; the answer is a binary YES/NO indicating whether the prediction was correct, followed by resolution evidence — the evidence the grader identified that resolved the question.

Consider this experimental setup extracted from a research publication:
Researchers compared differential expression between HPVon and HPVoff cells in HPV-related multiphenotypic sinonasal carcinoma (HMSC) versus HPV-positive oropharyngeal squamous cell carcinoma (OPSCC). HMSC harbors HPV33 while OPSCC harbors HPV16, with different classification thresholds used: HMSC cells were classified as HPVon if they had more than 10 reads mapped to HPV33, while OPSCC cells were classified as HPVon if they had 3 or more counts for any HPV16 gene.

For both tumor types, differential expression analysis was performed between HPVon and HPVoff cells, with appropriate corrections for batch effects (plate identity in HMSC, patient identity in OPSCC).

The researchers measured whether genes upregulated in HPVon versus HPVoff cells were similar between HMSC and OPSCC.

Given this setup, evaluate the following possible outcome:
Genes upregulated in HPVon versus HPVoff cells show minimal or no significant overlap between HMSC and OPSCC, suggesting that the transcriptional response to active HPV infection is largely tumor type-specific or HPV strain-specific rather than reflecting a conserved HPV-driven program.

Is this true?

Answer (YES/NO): NO